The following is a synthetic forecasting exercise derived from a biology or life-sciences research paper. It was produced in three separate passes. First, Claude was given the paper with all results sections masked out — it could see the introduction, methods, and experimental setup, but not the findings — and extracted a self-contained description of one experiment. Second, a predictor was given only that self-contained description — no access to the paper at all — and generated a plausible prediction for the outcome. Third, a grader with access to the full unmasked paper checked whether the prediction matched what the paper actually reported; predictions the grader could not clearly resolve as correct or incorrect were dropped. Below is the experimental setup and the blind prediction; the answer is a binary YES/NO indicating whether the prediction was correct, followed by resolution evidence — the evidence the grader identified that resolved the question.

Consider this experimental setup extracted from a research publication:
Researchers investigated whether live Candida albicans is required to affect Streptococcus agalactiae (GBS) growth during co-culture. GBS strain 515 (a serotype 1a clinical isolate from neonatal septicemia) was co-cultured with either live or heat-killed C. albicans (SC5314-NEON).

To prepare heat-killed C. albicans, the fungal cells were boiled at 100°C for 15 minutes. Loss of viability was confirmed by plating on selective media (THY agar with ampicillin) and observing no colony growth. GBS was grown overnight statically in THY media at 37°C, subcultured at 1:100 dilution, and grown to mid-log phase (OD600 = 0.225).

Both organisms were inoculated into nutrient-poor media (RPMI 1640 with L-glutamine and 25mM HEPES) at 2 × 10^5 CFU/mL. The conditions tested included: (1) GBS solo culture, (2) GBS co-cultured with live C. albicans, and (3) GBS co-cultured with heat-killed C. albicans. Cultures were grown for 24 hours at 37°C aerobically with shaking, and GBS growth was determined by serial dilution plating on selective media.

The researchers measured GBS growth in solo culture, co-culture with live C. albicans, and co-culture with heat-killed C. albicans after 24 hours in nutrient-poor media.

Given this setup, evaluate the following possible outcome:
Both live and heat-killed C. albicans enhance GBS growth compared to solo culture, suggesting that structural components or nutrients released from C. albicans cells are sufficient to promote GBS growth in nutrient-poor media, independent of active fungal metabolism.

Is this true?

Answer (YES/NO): NO